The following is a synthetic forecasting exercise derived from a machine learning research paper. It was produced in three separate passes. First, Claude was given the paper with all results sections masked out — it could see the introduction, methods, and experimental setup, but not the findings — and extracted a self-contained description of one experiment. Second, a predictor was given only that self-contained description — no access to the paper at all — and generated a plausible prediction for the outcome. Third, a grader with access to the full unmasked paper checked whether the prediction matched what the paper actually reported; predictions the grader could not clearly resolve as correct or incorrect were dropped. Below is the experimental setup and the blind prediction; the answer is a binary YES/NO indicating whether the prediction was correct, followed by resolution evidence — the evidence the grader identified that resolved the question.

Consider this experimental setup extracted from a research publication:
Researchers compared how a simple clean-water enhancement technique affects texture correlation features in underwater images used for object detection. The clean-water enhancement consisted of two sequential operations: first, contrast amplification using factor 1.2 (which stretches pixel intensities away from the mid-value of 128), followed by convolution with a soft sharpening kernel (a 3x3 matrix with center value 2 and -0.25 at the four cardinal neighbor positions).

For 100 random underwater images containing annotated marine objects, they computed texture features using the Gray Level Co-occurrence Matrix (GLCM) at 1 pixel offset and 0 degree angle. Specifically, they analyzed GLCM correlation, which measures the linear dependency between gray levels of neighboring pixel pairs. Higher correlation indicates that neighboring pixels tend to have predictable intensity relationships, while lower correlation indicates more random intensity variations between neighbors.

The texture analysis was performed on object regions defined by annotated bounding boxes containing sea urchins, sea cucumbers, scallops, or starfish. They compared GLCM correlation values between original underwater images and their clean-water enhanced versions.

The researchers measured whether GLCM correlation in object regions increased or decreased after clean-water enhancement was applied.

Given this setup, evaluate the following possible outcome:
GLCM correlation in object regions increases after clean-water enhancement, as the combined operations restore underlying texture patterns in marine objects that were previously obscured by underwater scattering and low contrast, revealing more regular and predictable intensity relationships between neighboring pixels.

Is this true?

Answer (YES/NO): YES